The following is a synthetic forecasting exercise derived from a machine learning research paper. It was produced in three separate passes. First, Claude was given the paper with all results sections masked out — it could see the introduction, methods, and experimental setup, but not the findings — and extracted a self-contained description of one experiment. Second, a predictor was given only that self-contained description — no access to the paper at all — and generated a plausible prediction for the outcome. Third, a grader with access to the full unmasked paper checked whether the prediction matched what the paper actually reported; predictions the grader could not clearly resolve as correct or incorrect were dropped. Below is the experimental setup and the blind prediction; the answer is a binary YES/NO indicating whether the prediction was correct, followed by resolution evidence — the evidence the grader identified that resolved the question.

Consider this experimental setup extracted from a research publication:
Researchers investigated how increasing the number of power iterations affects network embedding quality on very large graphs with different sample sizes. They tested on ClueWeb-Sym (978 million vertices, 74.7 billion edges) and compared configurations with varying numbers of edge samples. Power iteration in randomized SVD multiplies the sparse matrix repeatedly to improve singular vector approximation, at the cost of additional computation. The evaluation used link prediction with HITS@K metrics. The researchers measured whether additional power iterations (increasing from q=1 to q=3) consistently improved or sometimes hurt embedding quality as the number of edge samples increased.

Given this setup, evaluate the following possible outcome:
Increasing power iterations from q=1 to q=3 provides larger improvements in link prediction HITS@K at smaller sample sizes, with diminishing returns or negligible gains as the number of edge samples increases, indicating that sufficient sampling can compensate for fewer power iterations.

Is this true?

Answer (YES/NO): YES